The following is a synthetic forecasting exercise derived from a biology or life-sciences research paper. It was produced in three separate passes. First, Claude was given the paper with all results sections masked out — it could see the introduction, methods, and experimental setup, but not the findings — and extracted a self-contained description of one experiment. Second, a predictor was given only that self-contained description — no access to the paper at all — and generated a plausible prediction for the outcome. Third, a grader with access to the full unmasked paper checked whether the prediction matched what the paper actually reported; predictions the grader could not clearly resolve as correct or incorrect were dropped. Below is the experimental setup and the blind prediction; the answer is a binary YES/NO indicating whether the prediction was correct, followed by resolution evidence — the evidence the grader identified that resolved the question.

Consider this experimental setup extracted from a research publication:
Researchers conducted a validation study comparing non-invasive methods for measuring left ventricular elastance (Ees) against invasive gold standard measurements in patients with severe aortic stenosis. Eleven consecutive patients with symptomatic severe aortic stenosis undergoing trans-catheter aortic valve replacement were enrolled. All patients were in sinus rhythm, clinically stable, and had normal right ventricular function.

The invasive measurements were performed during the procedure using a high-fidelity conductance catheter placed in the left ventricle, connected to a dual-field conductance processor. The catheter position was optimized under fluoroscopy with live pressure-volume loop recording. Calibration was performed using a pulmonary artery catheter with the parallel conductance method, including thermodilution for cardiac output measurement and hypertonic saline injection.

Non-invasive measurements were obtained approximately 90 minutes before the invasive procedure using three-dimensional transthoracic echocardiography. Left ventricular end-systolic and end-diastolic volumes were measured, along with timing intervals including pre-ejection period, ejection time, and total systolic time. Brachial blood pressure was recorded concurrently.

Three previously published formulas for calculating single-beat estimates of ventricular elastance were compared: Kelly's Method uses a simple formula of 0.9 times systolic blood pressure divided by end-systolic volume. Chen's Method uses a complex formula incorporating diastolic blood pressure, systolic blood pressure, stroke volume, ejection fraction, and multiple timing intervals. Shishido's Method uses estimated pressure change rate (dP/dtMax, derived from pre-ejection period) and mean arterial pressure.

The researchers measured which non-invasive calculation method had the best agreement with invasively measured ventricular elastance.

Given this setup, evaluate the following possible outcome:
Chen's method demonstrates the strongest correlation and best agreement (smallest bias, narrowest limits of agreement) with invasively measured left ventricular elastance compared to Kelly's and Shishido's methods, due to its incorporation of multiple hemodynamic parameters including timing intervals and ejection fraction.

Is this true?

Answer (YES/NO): NO